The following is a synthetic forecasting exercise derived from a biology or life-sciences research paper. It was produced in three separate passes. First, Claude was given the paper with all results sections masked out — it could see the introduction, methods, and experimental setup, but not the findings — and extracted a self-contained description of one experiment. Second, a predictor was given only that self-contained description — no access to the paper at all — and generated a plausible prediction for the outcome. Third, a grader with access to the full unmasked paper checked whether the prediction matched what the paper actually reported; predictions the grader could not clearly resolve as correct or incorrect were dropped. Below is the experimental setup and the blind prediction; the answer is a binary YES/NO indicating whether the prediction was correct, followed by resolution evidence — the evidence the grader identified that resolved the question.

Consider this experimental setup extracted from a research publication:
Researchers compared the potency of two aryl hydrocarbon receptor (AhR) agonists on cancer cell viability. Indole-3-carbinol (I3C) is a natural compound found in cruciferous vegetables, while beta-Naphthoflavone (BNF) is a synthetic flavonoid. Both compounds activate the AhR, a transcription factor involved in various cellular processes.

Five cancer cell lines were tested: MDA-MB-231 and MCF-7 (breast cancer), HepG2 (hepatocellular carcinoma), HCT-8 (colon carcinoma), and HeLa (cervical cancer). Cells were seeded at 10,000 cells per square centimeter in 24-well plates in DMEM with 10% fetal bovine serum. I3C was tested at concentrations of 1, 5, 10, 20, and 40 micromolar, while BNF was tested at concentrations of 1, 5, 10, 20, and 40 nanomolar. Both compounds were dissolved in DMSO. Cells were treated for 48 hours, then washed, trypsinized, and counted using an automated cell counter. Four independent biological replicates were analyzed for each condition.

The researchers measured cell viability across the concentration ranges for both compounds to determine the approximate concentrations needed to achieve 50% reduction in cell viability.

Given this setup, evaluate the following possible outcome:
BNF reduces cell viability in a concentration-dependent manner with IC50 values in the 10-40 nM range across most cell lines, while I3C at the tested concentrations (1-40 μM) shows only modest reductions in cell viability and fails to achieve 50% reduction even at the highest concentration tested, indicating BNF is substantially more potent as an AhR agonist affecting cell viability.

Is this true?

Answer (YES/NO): NO